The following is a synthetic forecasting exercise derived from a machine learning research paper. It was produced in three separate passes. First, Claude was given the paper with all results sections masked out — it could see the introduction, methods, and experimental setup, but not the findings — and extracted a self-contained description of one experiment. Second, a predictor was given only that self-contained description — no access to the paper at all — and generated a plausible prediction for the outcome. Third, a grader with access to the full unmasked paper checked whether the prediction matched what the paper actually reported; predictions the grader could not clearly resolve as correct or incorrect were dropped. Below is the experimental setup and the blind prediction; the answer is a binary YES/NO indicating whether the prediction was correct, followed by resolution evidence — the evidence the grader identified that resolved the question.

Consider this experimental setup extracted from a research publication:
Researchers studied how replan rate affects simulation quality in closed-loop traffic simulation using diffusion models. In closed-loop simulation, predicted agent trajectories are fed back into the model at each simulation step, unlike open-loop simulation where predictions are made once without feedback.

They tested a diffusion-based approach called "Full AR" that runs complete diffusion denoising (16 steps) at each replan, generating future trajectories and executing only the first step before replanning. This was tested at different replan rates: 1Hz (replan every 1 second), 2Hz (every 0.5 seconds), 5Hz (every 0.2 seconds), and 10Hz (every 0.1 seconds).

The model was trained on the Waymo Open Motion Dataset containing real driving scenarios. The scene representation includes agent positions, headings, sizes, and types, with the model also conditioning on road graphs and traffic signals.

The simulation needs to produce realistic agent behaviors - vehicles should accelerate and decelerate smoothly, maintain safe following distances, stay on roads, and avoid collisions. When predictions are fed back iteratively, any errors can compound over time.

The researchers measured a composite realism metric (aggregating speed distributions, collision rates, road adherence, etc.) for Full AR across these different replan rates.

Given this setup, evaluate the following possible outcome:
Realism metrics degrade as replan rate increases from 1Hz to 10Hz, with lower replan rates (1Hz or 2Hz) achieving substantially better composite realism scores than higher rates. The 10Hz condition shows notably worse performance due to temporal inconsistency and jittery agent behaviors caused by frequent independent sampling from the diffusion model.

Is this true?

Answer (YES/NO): YES